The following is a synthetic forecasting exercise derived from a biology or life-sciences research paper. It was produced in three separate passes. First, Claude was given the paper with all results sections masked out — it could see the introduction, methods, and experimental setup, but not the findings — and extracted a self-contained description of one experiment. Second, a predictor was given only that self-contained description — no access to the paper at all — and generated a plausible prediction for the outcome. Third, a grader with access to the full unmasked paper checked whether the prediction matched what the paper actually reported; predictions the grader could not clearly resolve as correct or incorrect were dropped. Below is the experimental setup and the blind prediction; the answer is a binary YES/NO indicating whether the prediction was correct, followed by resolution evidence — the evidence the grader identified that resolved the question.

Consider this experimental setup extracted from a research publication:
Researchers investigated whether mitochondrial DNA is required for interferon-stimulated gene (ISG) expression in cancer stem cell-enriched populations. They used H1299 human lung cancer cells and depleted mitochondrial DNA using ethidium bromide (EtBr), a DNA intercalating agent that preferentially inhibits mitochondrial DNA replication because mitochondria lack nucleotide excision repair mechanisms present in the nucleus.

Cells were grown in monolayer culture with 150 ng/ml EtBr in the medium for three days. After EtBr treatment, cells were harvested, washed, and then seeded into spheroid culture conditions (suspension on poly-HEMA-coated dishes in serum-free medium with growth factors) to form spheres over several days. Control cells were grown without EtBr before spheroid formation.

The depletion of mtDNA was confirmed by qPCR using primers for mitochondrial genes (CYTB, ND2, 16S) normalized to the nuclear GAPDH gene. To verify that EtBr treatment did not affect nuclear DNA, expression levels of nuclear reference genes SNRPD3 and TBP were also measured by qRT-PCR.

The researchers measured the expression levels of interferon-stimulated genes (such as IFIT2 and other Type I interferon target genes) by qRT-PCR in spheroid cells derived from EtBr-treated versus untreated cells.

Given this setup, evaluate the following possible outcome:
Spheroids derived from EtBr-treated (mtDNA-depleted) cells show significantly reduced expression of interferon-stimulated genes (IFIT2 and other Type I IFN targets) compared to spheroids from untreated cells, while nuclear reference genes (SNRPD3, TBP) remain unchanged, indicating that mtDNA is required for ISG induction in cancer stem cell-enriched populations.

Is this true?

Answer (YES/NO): YES